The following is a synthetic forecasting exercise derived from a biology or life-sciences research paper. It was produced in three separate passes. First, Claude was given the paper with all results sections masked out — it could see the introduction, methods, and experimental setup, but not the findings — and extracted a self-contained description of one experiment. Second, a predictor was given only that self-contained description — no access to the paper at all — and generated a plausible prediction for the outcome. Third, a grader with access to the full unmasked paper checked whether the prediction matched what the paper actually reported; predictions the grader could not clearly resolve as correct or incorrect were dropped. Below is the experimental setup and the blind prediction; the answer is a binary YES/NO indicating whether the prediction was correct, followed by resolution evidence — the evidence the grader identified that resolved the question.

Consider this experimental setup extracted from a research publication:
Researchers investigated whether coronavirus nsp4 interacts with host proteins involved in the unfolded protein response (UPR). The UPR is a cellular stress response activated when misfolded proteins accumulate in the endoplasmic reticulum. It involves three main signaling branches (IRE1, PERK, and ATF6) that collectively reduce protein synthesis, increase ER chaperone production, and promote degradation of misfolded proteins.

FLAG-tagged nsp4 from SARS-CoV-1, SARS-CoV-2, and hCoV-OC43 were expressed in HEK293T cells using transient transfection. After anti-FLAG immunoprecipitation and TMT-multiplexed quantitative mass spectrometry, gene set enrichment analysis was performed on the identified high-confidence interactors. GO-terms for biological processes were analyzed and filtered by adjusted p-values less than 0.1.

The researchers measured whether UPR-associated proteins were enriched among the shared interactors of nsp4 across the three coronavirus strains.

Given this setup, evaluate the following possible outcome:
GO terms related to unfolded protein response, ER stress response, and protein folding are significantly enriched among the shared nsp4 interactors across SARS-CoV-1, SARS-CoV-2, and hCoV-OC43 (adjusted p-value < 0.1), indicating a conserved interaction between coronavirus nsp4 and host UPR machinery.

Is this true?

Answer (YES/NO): YES